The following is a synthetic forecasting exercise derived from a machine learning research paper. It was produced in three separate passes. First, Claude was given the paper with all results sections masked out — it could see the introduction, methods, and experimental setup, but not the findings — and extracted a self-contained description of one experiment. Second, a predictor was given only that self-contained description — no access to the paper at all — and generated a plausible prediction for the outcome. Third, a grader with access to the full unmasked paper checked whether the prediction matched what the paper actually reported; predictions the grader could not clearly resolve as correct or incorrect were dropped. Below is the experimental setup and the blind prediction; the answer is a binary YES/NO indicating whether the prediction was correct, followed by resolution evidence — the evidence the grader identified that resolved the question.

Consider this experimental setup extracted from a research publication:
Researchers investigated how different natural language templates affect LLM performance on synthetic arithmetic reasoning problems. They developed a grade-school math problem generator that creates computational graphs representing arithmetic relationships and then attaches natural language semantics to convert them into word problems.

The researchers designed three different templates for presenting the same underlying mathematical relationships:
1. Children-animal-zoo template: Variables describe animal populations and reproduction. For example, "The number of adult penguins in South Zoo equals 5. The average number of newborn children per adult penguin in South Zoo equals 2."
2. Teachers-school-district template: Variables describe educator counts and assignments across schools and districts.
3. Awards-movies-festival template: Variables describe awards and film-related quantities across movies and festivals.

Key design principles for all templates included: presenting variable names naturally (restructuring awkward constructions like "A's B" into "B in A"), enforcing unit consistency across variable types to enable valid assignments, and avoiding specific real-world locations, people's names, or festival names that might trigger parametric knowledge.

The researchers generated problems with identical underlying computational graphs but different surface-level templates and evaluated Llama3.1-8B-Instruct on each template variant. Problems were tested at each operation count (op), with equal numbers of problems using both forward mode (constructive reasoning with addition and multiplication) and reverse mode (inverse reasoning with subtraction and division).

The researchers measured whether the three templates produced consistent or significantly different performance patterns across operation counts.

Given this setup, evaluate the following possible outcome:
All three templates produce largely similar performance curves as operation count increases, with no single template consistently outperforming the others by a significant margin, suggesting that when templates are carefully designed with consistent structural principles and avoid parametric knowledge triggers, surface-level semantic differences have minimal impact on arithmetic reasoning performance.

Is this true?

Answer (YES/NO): YES